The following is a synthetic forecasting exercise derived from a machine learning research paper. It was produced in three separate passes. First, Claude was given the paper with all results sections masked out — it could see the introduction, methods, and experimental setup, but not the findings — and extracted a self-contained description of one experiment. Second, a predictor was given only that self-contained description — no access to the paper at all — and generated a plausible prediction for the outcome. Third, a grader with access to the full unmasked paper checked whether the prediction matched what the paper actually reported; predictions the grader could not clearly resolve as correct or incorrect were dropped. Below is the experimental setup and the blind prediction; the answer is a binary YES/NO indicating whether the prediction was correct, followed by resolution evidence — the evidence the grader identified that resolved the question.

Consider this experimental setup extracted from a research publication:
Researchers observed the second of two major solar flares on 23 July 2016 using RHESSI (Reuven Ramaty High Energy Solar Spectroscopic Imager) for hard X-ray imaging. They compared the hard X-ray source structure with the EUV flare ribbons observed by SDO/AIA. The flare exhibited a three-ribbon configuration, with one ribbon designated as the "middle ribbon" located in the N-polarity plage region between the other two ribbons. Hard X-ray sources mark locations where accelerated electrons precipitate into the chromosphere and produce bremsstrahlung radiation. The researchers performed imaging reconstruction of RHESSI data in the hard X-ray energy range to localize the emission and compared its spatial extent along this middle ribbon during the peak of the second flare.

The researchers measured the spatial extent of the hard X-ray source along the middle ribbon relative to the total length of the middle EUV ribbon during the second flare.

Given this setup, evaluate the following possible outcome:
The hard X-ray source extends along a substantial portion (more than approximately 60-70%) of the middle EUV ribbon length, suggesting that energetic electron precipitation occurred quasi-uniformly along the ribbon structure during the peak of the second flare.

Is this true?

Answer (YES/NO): YES